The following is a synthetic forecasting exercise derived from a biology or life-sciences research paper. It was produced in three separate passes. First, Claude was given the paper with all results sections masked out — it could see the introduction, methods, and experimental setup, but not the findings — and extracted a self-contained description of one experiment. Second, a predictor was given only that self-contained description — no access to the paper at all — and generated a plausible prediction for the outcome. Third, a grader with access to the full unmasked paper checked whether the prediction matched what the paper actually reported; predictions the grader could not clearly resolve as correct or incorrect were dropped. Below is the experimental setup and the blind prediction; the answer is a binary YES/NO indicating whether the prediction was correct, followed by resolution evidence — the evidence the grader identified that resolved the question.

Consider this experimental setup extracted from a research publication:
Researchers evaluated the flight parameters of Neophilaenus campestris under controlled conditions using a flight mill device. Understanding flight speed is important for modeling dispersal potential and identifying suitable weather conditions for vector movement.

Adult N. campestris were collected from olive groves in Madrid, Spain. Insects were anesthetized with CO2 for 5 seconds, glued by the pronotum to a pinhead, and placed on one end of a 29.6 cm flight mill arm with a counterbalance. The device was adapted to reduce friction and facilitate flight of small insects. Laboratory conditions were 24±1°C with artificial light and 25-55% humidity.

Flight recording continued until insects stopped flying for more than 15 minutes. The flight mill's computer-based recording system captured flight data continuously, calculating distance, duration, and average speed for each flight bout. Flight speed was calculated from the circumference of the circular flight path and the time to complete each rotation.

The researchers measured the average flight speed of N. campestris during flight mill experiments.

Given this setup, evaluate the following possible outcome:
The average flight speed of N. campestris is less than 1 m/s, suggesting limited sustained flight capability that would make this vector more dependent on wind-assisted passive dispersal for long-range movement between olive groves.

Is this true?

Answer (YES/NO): YES